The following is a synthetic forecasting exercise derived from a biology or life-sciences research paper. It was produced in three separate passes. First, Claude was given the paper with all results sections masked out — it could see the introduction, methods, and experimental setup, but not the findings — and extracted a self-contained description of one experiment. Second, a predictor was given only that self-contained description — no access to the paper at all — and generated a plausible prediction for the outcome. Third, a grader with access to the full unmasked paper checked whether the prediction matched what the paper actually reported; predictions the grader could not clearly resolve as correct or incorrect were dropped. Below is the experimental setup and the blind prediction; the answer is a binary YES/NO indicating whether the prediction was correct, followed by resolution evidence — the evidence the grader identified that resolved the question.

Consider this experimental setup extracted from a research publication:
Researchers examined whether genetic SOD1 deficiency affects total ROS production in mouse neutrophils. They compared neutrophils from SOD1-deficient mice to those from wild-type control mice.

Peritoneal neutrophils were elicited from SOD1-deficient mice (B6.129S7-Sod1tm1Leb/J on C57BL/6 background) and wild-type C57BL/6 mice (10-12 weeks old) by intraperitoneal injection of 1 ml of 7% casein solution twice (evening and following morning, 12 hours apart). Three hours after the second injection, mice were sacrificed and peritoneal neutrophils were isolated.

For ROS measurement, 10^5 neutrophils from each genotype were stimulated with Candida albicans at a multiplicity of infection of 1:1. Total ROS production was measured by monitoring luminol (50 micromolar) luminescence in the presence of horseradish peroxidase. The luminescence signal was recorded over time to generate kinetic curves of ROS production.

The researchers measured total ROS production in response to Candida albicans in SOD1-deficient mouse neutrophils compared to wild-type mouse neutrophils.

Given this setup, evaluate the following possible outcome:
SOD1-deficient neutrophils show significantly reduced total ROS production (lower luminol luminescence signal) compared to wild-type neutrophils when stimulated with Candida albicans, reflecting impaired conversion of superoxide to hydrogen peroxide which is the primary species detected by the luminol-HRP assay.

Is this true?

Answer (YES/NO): YES